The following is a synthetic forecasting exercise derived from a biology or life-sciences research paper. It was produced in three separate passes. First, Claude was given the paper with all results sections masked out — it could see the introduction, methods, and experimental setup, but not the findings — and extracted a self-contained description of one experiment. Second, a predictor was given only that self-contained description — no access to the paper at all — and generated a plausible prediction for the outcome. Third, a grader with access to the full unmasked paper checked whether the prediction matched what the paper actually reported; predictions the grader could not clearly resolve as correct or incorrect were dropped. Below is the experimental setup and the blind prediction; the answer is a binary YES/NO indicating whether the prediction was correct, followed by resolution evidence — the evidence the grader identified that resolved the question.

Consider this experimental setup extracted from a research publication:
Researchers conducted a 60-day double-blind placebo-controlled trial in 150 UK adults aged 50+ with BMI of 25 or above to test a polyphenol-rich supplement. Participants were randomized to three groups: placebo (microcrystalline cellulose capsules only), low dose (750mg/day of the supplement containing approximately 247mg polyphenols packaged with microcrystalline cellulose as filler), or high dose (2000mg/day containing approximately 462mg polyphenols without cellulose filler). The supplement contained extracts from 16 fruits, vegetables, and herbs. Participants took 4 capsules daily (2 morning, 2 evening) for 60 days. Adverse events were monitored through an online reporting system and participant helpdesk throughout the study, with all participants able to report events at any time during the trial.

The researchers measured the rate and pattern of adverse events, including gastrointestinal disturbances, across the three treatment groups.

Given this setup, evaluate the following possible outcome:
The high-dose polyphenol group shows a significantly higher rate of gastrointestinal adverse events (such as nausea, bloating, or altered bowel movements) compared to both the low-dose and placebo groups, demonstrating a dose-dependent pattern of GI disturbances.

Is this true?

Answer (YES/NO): NO